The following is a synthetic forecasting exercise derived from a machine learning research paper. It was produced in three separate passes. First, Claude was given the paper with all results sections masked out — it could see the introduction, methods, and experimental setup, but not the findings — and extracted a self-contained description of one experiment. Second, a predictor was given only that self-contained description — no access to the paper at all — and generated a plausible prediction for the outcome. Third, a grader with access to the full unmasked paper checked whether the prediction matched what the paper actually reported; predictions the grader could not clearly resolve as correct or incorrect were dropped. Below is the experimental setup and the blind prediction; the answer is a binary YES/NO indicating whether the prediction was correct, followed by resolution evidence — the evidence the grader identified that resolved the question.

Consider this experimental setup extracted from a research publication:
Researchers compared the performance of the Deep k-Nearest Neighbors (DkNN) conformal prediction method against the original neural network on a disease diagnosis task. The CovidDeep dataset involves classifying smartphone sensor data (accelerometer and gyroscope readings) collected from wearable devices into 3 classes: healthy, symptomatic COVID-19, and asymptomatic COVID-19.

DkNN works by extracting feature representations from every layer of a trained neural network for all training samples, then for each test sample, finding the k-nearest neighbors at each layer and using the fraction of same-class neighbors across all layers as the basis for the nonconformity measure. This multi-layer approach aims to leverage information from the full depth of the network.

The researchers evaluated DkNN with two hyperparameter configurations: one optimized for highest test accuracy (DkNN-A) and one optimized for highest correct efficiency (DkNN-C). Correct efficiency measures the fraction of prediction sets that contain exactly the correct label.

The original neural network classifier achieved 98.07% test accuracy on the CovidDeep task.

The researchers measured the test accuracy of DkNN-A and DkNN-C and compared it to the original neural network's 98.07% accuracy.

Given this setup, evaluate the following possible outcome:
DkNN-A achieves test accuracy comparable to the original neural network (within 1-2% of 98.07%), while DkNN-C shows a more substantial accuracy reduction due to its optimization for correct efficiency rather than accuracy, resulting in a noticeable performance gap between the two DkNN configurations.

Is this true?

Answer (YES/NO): NO